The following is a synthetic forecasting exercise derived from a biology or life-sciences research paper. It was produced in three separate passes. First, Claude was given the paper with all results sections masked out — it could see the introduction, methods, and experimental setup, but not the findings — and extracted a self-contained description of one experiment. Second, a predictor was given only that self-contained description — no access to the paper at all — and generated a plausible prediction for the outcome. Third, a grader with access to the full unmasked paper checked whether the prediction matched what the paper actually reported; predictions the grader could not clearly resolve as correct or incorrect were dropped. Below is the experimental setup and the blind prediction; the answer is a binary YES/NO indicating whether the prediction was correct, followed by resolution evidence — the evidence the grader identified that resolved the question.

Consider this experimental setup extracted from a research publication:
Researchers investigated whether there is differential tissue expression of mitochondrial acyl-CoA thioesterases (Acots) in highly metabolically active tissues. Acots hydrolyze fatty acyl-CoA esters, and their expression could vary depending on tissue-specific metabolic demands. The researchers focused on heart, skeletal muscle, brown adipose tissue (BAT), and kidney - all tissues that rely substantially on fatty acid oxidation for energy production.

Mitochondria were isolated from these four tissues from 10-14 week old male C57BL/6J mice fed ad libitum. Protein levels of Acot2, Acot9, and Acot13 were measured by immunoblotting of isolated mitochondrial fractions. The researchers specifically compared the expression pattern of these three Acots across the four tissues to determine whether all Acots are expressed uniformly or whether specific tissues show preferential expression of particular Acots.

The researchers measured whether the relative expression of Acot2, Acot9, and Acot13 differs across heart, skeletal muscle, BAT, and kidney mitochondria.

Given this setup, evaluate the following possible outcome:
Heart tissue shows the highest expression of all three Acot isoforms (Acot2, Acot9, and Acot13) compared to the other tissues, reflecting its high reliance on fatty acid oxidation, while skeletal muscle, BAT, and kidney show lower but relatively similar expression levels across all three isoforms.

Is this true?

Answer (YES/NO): NO